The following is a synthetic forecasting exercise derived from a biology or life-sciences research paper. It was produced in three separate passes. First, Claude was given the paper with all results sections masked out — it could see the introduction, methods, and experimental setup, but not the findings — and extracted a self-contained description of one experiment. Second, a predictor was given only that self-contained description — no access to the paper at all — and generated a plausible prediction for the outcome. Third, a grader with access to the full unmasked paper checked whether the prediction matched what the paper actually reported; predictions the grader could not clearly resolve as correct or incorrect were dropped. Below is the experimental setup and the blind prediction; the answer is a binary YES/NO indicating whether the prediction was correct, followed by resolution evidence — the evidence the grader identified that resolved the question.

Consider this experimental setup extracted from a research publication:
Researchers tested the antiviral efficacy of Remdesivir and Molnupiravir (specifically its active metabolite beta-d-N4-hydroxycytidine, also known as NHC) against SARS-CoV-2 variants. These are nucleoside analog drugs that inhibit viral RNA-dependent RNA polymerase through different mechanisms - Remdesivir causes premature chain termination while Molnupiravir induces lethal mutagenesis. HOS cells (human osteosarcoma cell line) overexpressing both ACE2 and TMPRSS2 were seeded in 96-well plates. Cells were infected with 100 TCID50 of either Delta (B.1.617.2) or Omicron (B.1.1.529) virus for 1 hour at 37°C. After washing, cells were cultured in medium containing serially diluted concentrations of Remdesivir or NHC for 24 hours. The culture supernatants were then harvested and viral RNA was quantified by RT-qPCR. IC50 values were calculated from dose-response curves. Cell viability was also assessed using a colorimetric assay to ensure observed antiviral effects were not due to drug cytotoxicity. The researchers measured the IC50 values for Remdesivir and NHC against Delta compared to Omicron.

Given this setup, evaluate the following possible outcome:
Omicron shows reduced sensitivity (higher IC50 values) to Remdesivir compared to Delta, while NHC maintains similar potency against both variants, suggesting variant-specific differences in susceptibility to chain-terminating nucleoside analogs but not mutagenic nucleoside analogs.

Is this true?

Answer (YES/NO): NO